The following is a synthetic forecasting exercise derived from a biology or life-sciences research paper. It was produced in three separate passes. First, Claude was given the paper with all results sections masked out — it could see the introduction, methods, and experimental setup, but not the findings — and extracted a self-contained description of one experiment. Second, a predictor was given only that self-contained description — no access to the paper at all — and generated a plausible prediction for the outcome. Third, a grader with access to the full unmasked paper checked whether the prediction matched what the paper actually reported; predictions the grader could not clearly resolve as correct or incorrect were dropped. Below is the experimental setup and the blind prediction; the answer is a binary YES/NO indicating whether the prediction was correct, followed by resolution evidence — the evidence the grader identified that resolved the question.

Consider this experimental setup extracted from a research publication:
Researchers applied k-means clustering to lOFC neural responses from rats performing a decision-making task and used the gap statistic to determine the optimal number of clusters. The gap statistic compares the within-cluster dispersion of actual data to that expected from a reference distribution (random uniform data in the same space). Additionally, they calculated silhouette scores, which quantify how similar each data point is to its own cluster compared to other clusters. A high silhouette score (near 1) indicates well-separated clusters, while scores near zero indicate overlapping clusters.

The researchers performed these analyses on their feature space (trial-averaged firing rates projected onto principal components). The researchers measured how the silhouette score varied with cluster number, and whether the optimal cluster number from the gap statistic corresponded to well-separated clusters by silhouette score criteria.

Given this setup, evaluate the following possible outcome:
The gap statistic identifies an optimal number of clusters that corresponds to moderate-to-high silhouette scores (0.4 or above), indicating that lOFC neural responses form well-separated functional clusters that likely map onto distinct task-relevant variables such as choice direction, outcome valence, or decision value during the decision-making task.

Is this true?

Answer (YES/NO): NO